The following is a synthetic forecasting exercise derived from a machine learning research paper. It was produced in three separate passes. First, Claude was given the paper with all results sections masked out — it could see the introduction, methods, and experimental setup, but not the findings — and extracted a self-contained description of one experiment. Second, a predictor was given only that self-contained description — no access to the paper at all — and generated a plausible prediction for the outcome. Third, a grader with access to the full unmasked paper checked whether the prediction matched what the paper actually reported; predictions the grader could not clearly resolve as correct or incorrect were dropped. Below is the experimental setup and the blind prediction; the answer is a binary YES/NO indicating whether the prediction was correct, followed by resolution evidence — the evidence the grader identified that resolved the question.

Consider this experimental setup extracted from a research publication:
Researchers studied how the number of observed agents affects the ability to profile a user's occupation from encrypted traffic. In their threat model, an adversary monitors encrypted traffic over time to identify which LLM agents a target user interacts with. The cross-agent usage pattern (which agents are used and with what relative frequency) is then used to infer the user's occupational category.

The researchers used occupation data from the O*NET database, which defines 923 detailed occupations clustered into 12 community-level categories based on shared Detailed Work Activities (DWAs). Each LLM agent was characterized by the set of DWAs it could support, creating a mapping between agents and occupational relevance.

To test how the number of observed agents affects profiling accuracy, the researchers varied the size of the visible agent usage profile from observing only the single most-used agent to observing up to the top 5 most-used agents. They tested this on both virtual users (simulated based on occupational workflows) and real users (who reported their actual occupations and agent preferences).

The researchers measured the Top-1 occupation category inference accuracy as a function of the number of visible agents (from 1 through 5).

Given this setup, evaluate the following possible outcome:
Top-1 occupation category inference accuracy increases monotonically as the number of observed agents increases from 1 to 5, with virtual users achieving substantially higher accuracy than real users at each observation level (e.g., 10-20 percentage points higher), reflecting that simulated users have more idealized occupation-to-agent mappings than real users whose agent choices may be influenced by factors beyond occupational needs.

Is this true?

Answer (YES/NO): NO